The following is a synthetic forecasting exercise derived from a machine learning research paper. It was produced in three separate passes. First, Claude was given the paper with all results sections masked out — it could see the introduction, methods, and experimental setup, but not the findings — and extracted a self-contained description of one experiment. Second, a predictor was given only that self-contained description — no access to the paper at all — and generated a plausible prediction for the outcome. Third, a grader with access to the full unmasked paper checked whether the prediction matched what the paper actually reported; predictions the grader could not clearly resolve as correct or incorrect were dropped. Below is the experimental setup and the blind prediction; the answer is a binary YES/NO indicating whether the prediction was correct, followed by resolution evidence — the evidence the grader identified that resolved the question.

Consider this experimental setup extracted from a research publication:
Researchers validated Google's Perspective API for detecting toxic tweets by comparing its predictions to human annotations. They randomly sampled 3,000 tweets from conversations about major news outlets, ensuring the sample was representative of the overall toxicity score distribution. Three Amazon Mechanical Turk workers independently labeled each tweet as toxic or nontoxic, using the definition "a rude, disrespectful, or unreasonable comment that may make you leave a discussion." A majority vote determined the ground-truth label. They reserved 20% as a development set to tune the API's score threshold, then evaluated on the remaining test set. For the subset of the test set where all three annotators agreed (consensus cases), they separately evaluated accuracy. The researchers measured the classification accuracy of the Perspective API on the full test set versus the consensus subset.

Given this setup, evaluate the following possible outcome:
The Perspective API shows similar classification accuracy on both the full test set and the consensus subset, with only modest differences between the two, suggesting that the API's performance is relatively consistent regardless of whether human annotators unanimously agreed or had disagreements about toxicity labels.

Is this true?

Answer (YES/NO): NO